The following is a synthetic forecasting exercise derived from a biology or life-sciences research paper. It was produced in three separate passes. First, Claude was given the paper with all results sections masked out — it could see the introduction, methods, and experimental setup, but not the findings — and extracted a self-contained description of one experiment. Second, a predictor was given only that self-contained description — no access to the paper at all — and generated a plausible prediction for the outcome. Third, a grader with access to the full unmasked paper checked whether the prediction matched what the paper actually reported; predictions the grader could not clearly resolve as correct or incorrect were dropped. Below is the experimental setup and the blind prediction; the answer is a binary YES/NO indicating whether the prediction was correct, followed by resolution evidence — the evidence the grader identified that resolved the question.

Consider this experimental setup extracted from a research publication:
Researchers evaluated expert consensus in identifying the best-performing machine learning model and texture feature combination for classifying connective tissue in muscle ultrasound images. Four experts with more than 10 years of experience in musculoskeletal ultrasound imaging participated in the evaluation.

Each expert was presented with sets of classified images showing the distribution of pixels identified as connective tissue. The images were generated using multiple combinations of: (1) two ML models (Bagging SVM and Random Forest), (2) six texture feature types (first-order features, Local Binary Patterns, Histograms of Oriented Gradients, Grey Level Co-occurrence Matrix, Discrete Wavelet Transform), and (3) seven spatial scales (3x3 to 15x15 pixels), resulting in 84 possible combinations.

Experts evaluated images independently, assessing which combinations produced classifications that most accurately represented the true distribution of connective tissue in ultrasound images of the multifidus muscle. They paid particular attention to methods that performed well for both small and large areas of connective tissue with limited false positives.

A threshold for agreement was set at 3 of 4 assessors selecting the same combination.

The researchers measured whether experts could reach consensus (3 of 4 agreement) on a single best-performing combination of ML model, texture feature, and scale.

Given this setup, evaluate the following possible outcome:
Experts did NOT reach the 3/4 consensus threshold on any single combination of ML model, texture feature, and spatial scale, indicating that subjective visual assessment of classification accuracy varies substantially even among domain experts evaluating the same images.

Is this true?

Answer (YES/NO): NO